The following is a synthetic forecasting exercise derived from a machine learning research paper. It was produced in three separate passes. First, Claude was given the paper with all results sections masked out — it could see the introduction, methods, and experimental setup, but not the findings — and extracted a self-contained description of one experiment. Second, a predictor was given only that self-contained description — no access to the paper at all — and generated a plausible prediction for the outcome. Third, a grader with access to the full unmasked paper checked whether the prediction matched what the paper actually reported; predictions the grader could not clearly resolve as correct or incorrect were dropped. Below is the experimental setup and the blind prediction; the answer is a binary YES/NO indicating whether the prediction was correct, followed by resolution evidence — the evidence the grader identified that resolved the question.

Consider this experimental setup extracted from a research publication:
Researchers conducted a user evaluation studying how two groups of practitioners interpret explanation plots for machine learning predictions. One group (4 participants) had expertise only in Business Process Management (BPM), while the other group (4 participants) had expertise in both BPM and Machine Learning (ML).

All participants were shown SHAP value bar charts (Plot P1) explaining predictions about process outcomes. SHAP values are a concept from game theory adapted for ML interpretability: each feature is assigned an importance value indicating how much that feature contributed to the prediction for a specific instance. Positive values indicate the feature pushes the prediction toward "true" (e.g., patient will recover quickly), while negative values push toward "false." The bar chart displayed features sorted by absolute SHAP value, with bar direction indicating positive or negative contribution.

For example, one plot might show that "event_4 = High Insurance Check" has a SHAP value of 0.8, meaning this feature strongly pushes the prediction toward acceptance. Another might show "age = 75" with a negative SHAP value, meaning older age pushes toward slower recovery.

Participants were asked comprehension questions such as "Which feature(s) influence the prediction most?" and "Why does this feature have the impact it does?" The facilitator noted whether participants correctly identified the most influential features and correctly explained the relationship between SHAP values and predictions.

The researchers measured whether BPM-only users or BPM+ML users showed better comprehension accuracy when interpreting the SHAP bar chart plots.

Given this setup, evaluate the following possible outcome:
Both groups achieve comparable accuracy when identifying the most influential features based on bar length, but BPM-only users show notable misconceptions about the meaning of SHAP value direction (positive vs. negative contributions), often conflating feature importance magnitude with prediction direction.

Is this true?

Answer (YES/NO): NO